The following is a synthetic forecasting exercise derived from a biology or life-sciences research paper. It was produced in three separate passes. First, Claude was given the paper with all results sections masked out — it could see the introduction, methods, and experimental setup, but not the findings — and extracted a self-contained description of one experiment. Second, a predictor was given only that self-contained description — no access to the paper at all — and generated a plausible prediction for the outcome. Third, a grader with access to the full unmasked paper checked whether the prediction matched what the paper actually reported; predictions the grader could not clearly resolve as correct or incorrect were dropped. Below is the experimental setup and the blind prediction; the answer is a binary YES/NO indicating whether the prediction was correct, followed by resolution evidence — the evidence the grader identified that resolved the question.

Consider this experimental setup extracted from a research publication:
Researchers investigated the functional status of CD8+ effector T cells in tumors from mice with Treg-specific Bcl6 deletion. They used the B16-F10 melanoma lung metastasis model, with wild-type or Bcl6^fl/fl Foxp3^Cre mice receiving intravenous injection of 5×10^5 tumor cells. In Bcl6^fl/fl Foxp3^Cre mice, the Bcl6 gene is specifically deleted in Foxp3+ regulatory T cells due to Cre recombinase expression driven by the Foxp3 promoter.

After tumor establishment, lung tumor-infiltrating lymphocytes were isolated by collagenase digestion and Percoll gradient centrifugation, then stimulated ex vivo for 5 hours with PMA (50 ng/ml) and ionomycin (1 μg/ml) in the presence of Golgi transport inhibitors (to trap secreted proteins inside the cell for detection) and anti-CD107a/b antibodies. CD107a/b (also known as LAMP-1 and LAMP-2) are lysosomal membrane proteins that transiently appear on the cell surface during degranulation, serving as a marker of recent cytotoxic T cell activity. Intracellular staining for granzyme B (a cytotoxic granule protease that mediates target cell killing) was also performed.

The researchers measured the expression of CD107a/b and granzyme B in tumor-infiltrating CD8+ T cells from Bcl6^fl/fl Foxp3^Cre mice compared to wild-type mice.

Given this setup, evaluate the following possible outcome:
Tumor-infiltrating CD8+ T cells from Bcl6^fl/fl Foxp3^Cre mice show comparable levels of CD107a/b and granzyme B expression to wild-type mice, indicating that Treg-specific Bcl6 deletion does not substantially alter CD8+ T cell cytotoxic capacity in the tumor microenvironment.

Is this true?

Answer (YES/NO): NO